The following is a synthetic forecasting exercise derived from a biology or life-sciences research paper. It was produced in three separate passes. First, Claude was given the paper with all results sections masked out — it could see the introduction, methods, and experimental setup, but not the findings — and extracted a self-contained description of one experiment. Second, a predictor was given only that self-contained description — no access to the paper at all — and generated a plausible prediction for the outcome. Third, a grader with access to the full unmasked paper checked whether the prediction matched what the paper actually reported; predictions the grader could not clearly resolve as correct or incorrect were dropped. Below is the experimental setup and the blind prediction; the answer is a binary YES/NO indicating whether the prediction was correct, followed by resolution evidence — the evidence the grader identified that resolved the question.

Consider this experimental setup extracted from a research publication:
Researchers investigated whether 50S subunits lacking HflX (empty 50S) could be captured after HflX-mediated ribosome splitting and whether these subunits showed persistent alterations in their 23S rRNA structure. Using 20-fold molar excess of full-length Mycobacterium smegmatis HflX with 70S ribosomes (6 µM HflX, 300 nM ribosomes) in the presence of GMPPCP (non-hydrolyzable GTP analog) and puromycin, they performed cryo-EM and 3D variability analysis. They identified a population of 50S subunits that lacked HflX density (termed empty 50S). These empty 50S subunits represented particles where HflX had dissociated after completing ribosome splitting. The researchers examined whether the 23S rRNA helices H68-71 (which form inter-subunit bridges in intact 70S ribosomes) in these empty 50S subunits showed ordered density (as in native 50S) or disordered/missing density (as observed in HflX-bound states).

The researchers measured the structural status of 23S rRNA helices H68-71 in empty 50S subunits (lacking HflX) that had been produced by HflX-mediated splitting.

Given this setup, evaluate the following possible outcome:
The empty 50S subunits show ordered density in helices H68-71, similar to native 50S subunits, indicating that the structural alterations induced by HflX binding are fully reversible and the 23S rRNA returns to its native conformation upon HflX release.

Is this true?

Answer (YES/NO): NO